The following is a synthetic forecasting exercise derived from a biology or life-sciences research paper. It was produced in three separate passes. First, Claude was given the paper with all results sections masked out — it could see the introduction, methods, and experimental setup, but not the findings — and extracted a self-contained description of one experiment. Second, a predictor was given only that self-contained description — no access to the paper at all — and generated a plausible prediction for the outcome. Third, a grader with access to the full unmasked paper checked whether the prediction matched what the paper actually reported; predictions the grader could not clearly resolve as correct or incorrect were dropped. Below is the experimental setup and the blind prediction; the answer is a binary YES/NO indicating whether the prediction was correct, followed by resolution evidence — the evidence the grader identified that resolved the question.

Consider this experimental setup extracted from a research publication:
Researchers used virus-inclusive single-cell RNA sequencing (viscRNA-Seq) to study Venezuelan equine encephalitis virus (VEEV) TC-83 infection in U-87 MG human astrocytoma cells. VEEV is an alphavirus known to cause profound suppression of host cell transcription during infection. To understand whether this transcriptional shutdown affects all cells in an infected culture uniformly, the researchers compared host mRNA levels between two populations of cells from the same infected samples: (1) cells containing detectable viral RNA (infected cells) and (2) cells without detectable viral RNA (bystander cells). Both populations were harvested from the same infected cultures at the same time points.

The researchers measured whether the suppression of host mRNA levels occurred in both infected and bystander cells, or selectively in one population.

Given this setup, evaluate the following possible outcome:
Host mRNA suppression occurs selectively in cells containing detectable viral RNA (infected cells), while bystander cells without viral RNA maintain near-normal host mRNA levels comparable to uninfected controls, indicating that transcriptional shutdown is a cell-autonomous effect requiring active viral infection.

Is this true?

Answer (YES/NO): YES